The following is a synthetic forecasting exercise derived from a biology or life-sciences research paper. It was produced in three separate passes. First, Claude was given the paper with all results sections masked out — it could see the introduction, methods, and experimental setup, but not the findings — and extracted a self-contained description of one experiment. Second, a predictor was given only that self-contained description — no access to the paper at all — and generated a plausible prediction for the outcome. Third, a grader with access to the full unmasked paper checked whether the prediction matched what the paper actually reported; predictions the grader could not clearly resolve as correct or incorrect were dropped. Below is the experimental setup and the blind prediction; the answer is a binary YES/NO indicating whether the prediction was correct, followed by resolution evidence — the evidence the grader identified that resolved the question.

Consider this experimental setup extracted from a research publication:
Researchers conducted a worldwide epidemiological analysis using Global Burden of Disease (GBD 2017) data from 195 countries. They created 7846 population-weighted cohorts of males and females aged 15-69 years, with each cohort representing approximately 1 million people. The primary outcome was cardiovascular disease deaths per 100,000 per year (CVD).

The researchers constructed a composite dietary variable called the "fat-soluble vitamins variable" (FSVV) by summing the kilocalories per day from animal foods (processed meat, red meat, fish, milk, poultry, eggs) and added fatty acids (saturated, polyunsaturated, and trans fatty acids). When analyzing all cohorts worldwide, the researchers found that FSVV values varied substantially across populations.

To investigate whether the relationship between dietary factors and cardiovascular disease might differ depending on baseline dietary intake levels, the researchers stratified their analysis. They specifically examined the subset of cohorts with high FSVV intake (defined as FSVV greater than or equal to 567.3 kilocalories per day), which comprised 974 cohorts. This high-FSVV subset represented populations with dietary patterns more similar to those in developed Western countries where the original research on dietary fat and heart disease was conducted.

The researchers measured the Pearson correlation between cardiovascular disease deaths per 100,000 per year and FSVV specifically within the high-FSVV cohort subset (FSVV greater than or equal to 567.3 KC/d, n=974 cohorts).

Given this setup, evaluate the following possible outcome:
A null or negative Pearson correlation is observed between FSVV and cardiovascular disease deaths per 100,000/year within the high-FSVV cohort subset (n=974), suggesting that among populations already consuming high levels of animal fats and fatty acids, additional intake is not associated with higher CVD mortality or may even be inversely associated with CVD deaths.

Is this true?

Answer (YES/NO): NO